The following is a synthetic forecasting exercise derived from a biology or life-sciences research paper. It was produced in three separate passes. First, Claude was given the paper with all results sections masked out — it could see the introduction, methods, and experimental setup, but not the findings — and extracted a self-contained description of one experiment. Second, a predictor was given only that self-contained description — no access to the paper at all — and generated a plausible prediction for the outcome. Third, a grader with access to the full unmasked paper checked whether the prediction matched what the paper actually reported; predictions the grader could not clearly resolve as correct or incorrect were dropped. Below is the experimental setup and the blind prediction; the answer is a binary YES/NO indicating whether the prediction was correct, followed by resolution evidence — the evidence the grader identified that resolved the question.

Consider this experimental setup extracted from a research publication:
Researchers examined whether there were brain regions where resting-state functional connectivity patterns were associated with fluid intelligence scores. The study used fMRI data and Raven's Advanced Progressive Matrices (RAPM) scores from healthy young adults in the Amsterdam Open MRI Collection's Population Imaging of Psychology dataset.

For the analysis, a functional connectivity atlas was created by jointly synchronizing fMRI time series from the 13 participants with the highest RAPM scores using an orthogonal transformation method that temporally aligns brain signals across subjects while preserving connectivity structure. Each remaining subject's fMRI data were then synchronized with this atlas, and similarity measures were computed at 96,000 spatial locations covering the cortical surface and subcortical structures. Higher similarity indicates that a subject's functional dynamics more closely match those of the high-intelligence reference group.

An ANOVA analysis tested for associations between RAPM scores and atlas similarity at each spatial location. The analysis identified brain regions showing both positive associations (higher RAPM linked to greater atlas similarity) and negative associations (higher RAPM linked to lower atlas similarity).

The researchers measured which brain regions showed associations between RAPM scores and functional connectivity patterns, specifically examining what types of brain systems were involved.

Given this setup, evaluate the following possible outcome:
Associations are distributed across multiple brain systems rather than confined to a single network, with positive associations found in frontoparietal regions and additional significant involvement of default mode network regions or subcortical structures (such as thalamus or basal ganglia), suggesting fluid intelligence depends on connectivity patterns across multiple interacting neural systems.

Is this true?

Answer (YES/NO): NO